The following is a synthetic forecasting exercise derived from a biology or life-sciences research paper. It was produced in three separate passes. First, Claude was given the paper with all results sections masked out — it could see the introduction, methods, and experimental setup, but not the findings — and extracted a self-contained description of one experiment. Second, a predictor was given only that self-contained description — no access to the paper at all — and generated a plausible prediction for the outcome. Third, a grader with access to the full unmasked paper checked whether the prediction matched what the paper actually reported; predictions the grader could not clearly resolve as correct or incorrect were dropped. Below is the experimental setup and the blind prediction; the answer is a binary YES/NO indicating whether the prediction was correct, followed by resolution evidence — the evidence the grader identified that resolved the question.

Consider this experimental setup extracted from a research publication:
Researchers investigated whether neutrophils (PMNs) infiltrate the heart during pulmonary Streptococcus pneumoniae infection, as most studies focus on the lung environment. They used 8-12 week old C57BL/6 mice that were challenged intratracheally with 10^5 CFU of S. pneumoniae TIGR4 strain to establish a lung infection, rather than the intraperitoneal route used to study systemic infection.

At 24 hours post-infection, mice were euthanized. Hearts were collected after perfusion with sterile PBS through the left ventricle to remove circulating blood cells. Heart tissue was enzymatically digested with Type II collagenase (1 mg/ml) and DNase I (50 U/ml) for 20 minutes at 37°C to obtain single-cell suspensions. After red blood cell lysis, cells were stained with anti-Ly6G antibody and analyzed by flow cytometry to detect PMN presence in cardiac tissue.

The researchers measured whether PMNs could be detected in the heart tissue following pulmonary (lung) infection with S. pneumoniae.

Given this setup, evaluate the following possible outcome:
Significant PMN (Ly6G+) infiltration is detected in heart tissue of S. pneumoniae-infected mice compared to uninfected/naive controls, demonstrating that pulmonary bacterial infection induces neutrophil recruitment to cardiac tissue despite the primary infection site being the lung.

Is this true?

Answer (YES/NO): YES